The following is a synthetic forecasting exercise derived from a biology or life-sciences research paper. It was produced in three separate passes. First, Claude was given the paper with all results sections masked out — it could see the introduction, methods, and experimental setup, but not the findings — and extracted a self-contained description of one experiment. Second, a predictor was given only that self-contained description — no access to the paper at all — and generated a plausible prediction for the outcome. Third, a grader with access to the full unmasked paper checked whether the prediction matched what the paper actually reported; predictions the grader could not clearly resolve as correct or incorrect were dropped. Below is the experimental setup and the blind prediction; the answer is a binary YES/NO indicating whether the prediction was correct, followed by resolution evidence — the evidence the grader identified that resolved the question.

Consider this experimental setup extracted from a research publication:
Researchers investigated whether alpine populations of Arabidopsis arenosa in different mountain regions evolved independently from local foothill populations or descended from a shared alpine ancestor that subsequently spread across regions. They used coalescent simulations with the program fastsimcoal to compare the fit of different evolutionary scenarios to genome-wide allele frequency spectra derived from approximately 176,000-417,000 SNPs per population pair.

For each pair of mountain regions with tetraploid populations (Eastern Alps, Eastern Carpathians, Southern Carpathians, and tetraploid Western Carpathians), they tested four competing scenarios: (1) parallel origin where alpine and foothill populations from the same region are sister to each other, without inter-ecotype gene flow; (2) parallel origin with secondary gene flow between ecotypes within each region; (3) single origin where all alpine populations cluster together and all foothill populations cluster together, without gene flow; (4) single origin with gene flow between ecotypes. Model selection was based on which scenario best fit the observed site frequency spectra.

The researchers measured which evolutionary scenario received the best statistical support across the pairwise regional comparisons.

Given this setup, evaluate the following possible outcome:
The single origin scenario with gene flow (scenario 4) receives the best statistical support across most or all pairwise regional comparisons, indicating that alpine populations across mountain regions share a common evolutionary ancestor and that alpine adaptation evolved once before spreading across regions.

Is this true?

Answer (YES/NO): NO